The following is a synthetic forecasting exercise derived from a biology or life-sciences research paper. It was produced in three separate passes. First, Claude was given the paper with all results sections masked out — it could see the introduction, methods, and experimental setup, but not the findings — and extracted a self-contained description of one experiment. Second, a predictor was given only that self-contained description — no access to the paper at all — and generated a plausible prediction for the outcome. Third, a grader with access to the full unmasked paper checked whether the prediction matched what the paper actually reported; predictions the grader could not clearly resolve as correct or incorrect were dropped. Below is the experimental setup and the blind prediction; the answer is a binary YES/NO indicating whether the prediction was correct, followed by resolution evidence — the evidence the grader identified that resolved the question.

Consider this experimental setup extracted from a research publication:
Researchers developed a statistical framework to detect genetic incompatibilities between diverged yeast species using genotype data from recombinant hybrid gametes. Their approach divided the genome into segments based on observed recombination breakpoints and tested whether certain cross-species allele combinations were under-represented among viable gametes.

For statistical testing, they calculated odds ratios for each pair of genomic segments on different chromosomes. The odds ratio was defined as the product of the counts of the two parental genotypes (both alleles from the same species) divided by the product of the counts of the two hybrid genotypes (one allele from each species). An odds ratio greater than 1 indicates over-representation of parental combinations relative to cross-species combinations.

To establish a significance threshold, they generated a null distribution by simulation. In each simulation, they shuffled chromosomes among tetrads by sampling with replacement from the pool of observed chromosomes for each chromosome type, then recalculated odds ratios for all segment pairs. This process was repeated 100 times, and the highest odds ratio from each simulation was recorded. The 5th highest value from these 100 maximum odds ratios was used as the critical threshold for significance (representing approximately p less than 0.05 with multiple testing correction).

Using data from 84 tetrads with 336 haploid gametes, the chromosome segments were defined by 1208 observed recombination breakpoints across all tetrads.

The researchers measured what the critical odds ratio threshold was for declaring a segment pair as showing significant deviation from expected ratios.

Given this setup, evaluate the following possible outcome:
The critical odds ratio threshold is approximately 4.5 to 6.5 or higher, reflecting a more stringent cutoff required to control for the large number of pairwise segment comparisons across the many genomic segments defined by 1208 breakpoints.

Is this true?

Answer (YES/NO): NO